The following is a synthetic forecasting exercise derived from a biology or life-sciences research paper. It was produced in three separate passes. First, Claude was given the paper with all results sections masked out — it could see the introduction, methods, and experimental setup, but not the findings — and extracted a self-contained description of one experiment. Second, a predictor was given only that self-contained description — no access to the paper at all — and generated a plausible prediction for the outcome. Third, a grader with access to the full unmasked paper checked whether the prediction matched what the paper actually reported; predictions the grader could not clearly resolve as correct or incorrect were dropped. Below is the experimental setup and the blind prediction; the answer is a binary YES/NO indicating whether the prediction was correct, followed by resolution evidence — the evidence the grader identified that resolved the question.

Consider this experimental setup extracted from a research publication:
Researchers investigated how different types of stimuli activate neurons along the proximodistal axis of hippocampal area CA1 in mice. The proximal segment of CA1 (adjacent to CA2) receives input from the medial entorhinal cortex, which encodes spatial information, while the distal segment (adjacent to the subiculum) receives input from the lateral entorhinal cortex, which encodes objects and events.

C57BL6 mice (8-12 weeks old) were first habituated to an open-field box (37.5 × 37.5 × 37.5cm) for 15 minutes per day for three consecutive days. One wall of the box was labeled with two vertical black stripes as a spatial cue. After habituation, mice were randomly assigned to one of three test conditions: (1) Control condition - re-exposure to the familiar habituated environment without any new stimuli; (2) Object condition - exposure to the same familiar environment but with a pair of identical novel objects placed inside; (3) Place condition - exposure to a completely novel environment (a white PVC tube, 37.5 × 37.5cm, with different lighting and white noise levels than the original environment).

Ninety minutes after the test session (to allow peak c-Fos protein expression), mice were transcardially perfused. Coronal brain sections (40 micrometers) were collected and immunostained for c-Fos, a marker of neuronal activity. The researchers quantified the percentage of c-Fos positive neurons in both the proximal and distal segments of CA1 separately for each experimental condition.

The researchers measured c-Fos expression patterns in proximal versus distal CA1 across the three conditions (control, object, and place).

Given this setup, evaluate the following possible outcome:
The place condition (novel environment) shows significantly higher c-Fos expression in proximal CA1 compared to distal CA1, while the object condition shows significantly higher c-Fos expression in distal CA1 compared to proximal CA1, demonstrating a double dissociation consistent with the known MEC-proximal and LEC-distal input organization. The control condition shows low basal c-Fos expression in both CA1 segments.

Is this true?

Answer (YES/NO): YES